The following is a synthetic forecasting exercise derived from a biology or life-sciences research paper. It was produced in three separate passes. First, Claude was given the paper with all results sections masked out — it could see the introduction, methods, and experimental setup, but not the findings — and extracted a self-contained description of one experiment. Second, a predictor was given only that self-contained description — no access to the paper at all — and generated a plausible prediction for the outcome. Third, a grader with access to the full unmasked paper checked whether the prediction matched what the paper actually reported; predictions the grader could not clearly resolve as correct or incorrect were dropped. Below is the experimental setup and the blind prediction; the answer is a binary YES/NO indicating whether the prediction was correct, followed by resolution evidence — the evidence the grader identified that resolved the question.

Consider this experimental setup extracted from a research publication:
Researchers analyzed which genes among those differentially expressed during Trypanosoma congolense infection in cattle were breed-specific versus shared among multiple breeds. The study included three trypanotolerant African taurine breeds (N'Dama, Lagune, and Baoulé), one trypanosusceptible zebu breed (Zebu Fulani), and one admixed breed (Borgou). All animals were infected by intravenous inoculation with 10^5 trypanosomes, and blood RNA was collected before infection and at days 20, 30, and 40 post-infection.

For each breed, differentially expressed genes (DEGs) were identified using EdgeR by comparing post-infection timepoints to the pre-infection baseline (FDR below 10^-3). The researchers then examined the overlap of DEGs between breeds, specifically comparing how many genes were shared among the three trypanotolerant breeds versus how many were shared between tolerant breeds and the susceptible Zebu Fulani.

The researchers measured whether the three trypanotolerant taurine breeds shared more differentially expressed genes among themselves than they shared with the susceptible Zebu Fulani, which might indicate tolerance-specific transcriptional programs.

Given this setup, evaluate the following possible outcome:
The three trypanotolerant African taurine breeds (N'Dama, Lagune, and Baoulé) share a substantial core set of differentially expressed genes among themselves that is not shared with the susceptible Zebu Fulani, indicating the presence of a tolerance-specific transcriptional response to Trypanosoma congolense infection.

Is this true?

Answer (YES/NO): NO